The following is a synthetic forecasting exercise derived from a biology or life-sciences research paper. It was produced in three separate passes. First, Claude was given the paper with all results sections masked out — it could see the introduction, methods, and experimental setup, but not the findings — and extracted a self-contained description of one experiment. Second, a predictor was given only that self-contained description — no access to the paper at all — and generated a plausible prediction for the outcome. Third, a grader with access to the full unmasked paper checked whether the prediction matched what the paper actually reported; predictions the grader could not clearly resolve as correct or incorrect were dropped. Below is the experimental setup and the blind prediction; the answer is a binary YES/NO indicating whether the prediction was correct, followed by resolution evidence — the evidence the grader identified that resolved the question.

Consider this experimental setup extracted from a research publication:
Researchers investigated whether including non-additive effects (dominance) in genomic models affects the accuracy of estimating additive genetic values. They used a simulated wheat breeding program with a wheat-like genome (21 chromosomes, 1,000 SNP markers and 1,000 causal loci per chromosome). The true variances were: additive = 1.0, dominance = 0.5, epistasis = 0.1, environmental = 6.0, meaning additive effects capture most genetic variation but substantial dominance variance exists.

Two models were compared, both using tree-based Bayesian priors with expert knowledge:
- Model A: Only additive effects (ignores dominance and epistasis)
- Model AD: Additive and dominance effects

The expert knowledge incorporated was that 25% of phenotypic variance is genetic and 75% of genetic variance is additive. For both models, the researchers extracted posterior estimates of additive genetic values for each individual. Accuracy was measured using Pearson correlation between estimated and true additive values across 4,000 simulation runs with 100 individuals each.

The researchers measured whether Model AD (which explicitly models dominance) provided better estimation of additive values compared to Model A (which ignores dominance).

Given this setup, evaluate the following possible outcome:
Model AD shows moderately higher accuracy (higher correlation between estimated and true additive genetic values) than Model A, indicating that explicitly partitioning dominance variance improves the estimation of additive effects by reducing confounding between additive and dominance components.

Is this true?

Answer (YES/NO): NO